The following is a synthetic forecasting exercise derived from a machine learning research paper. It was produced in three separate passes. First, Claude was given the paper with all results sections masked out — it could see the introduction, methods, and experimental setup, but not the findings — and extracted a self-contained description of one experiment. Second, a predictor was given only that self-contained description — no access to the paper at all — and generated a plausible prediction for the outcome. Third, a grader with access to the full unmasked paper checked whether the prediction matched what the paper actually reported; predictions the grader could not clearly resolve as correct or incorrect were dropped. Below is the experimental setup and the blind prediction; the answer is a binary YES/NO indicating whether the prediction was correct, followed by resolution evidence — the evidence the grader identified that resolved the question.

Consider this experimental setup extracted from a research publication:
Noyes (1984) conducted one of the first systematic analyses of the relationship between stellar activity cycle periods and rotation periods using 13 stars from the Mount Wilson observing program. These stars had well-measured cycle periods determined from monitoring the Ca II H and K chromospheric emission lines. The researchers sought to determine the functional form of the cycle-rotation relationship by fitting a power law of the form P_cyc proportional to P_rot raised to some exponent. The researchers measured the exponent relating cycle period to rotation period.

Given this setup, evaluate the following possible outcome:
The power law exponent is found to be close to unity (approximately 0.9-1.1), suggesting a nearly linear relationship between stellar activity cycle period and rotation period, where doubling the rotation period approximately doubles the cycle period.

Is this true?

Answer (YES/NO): NO